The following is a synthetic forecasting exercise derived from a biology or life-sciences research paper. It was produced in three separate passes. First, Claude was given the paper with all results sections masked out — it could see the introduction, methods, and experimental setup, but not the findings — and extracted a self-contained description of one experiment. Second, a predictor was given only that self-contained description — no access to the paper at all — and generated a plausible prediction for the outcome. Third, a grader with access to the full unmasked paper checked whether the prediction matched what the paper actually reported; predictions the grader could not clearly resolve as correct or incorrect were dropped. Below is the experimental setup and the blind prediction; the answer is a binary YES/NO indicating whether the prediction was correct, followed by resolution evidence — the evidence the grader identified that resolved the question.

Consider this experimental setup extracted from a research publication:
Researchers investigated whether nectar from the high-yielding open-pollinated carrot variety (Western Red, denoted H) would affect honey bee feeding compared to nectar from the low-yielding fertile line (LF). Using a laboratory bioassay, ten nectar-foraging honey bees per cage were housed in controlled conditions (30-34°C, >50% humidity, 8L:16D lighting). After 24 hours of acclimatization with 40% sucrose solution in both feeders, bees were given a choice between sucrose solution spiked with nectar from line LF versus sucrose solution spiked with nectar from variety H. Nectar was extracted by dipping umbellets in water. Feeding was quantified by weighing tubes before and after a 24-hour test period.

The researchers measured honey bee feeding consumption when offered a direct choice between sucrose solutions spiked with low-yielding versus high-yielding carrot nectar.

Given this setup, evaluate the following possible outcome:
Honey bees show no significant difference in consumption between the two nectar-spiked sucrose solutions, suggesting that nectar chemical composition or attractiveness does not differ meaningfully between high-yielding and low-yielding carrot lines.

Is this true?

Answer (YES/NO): NO